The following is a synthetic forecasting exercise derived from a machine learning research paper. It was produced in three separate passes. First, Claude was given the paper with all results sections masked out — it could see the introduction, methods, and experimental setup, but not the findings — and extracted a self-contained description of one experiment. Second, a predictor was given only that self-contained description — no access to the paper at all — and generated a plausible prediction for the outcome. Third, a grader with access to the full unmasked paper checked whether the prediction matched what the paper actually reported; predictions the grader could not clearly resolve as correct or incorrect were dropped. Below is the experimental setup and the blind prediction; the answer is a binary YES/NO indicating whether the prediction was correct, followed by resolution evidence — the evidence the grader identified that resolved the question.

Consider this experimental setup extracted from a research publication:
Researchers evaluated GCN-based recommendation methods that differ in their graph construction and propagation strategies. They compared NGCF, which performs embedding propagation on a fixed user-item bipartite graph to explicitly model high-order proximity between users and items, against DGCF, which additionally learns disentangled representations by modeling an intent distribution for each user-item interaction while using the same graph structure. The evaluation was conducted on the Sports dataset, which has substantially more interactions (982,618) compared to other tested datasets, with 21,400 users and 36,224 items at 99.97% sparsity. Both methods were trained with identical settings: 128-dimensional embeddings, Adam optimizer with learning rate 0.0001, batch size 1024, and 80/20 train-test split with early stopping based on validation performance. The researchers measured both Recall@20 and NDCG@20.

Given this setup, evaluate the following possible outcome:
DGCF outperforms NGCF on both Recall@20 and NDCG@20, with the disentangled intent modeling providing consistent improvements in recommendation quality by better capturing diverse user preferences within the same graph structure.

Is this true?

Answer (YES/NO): YES